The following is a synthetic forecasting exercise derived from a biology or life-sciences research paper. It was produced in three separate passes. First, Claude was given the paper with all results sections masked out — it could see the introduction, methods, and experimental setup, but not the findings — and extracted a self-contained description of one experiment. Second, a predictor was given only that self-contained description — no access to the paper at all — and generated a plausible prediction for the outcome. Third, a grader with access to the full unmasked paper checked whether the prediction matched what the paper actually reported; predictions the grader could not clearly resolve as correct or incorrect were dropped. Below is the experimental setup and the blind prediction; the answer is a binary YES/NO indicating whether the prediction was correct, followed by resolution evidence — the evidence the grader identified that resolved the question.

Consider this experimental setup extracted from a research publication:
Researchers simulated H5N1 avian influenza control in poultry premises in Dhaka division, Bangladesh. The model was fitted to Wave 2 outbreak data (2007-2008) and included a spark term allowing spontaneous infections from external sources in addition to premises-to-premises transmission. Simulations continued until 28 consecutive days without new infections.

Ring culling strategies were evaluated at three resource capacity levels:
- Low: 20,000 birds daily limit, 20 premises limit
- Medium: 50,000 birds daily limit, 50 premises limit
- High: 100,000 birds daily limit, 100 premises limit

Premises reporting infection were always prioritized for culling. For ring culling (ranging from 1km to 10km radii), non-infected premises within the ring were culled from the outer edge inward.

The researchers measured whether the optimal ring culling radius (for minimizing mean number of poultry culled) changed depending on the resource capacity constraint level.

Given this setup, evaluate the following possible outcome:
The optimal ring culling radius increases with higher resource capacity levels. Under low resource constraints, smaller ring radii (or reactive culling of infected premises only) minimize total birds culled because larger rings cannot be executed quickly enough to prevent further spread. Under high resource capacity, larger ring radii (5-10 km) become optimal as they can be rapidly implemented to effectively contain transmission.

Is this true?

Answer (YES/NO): NO